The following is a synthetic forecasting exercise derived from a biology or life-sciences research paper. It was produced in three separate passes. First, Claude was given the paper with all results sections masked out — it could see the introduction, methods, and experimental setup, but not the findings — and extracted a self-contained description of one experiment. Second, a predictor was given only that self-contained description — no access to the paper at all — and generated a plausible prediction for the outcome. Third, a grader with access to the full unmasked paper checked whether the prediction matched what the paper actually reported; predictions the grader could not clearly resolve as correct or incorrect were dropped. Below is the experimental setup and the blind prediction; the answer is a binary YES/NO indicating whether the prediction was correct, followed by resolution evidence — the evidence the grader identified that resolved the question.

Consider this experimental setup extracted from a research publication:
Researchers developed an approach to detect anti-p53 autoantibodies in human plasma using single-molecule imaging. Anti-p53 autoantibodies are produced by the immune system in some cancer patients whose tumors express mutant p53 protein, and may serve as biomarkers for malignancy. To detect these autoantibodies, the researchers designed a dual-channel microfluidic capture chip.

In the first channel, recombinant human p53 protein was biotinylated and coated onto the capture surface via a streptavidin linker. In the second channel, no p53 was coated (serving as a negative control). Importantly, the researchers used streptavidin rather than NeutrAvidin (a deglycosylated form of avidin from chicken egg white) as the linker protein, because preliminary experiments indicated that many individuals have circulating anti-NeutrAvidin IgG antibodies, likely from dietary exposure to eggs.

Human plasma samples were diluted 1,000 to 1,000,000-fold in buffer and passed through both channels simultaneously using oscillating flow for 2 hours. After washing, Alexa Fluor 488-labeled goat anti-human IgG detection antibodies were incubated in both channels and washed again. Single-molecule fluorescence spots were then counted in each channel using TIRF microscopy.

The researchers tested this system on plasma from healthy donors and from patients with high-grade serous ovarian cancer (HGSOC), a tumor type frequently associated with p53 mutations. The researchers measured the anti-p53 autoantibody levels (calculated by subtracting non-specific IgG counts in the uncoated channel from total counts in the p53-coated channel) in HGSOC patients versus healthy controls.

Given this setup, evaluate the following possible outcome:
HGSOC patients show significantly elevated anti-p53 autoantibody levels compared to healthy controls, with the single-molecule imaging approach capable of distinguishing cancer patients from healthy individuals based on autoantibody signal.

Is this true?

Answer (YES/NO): YES